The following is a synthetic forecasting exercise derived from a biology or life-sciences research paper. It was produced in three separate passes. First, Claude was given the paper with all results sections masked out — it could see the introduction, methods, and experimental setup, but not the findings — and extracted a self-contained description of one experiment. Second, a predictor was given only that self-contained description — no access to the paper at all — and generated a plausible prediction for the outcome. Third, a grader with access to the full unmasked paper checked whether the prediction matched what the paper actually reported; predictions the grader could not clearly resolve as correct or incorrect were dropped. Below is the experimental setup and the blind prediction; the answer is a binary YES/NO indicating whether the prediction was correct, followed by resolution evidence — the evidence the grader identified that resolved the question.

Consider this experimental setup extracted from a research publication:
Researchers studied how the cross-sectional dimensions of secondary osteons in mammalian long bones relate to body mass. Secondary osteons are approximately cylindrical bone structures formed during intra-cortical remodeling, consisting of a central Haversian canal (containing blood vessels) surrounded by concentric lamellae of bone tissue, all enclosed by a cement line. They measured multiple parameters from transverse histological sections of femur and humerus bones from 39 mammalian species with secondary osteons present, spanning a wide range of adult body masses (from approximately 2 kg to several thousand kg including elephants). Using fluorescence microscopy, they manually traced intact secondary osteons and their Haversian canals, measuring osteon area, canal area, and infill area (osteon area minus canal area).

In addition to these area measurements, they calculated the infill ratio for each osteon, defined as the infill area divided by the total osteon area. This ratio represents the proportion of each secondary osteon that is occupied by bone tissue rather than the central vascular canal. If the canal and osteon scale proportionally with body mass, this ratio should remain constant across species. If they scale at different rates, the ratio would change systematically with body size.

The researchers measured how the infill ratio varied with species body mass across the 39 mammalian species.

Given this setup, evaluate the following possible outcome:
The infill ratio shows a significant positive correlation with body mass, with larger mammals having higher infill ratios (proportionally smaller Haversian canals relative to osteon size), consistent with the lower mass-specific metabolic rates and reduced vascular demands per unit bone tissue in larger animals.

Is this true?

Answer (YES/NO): NO